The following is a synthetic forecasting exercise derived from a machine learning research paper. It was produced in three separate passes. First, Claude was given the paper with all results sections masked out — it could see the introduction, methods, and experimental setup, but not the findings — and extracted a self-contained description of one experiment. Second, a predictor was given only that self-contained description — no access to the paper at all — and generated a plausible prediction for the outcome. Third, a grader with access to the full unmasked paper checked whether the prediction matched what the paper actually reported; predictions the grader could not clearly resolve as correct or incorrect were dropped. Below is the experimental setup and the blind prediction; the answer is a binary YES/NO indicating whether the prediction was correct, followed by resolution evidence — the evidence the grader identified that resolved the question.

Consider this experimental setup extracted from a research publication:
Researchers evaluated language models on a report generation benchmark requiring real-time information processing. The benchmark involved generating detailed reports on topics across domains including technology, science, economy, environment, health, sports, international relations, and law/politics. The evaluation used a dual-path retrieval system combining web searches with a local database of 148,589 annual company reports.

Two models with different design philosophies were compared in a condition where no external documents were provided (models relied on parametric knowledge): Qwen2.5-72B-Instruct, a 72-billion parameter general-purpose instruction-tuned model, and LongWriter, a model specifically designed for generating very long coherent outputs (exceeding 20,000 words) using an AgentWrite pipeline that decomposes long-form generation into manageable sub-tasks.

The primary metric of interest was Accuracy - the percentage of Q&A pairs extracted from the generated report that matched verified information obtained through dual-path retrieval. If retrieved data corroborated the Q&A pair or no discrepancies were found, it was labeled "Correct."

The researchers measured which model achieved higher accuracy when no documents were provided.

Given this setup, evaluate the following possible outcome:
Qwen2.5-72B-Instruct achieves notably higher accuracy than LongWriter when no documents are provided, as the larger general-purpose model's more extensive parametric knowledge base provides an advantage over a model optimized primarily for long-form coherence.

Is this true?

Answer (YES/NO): NO